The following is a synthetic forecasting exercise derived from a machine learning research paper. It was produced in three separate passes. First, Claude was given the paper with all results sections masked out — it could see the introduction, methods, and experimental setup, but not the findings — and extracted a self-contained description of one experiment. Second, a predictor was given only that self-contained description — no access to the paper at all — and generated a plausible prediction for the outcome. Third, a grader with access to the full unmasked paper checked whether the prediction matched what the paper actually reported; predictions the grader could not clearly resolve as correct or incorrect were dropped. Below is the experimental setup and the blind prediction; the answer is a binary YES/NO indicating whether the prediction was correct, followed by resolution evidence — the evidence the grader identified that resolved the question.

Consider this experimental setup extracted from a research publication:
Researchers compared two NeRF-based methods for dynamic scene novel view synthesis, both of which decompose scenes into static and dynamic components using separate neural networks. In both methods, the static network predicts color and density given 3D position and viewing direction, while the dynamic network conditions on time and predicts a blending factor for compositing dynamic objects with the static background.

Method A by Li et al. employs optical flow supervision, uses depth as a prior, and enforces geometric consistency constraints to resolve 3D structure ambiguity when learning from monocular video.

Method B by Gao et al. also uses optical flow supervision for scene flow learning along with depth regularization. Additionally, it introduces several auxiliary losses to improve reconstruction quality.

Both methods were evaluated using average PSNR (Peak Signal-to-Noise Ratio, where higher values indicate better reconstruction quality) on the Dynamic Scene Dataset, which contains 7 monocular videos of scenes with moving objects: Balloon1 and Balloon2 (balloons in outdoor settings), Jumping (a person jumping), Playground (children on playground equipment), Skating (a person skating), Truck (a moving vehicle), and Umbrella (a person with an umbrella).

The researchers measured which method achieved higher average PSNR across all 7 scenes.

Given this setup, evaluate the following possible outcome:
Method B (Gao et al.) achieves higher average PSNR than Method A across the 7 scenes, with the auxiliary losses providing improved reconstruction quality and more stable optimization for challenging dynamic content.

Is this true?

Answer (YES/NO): YES